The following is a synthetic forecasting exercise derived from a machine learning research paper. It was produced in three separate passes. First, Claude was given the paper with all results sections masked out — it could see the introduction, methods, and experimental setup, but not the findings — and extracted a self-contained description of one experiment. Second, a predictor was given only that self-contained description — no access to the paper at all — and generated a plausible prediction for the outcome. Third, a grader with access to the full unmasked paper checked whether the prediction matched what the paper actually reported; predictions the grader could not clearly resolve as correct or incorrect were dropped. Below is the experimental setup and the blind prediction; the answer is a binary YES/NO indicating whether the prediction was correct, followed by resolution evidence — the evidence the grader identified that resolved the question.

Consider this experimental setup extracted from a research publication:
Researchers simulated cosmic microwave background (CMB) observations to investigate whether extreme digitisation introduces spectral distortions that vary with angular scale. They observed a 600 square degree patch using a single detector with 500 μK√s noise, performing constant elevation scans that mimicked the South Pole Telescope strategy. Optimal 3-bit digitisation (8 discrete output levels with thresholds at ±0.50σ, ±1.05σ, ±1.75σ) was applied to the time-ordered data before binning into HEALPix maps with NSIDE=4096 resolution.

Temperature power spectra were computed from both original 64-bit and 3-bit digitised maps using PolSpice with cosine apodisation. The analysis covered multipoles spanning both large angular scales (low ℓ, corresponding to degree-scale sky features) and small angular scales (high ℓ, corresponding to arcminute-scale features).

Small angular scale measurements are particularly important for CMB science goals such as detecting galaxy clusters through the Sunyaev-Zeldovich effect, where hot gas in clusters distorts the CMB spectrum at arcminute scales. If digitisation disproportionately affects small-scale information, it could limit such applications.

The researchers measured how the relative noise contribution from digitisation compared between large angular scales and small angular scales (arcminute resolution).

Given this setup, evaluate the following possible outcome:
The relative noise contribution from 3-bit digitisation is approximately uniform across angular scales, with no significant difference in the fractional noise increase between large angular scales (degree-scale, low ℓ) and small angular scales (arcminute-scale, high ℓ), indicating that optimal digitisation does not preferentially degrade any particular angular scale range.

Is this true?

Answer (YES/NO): YES